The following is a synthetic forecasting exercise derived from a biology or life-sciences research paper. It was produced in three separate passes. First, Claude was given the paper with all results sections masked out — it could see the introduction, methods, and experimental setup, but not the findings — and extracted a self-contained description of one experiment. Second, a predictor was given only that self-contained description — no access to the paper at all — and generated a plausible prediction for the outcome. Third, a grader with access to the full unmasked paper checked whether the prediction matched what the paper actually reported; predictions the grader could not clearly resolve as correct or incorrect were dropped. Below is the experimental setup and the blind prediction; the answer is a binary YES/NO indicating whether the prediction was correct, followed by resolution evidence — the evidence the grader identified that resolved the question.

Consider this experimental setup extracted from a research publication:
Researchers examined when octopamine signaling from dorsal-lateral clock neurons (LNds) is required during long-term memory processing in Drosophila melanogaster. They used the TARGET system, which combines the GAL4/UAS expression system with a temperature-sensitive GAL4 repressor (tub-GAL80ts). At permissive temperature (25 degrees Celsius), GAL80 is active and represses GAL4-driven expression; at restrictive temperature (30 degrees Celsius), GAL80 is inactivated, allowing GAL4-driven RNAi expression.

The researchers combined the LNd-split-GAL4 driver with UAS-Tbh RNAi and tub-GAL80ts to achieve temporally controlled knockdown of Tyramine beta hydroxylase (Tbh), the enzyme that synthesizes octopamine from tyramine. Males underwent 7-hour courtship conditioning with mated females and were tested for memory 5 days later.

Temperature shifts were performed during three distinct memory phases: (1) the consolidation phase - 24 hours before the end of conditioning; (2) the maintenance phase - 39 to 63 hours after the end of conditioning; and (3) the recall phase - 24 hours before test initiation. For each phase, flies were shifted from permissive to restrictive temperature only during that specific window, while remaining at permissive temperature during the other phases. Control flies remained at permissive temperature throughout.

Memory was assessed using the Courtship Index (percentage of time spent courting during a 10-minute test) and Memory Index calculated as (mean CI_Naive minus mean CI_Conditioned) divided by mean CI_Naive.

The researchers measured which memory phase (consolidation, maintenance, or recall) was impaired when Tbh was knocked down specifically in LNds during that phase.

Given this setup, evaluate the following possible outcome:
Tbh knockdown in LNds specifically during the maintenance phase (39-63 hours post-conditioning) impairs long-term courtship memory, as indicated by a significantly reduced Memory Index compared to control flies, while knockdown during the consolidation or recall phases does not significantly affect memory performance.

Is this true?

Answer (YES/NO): NO